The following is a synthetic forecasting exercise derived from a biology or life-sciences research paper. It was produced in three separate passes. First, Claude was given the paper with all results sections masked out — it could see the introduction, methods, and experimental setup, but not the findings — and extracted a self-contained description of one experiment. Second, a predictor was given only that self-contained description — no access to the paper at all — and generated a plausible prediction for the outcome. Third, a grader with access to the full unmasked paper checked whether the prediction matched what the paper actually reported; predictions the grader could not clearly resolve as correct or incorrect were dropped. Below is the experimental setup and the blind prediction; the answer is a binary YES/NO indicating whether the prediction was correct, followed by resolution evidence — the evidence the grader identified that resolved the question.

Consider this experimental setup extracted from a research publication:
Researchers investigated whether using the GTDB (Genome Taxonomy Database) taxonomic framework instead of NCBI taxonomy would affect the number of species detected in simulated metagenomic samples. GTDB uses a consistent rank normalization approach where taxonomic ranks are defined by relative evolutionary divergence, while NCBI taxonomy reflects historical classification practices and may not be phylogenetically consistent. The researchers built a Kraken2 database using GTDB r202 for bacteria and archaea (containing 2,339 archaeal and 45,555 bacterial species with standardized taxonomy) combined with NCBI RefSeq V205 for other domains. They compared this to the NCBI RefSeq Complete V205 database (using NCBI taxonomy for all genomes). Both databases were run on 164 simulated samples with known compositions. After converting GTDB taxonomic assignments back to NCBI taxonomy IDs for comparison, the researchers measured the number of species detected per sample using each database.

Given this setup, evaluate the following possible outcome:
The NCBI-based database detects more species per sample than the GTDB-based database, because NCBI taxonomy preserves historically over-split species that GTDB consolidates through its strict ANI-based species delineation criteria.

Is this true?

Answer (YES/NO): NO